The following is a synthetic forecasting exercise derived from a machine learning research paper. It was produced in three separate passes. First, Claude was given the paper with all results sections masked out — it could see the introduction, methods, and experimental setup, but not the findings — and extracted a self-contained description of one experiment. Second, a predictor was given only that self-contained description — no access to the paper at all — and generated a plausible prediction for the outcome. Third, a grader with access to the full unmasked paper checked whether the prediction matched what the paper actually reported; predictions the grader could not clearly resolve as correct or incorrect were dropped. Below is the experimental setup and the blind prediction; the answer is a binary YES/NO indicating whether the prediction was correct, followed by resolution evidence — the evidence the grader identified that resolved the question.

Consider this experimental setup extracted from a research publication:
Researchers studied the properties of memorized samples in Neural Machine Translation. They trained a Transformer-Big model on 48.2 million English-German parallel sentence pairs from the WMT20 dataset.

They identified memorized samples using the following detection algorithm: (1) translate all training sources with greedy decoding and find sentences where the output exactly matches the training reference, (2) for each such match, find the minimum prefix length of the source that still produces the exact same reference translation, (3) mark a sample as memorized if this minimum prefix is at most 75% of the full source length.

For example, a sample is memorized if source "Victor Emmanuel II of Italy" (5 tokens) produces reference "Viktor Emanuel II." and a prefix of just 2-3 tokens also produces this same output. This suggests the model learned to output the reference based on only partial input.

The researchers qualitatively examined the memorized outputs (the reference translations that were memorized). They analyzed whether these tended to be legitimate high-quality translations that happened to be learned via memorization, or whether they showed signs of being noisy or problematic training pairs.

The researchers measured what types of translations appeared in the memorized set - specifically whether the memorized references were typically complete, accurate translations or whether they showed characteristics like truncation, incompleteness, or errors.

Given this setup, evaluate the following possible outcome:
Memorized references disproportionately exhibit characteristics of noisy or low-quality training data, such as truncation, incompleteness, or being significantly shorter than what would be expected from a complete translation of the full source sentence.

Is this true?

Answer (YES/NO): YES